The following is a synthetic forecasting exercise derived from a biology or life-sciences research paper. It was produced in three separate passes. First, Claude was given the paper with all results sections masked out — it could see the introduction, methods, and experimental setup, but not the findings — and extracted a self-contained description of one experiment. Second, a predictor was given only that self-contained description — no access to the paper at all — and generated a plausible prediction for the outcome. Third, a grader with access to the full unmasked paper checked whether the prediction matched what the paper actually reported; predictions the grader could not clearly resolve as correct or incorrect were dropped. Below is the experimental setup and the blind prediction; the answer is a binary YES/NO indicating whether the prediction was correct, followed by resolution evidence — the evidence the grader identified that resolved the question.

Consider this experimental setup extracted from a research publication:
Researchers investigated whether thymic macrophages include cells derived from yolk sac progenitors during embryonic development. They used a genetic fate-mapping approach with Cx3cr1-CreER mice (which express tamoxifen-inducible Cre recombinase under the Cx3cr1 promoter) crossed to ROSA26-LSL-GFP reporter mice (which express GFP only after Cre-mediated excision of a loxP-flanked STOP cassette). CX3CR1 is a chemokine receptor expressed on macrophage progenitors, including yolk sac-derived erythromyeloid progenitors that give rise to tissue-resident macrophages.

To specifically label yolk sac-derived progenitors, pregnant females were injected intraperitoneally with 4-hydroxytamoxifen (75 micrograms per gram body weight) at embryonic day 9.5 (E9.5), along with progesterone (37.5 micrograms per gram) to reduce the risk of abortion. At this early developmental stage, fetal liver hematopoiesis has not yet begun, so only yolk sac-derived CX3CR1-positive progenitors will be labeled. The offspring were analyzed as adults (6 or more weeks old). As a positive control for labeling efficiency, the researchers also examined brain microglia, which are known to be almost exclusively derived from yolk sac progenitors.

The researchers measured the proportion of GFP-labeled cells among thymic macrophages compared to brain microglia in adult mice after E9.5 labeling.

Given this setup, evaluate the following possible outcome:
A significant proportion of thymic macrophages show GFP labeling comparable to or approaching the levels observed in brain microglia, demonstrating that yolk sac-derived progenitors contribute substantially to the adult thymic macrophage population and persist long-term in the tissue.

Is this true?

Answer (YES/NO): NO